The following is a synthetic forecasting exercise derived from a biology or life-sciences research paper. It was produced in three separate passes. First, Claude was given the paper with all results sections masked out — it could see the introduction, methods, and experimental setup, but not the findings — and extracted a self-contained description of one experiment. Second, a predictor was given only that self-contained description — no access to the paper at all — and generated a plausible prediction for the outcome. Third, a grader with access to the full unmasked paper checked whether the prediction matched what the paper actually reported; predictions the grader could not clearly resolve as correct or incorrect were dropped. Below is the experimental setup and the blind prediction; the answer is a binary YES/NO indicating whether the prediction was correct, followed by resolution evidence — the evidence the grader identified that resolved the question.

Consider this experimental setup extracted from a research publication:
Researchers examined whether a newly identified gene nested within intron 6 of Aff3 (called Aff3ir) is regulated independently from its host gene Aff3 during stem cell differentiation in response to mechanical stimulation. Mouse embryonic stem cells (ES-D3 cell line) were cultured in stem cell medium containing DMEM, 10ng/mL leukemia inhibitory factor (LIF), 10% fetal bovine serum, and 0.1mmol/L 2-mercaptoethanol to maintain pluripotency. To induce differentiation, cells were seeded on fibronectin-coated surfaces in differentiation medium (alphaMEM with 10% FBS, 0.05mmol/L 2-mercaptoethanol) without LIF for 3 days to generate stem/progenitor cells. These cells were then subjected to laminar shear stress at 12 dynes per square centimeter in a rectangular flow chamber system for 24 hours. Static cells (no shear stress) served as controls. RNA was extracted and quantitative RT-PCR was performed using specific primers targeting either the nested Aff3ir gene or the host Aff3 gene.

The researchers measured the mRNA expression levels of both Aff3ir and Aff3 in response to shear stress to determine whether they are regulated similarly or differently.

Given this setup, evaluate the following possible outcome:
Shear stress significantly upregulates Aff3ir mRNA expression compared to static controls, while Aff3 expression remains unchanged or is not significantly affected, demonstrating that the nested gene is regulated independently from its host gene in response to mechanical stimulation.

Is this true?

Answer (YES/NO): YES